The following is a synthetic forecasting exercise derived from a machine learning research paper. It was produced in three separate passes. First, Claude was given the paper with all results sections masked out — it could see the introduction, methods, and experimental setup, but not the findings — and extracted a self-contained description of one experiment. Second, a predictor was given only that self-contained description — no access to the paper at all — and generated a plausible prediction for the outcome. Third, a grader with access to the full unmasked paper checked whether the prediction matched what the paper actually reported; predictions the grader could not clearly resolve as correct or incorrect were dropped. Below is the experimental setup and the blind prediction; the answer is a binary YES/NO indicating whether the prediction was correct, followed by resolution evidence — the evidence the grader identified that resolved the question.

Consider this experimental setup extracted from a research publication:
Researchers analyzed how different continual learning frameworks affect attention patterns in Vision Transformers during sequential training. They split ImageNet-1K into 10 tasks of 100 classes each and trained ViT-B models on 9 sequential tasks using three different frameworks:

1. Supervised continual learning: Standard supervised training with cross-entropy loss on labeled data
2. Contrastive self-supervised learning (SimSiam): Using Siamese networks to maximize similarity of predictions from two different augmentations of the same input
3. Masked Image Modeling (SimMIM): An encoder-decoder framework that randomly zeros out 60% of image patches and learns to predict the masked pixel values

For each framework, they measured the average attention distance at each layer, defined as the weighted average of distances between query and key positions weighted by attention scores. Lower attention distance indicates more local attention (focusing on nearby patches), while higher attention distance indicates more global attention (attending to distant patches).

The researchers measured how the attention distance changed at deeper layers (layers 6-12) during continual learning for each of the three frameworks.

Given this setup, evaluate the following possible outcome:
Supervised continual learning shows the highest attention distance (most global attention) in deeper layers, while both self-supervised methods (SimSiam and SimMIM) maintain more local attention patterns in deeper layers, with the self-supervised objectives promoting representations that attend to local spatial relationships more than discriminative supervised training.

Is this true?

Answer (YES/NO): NO